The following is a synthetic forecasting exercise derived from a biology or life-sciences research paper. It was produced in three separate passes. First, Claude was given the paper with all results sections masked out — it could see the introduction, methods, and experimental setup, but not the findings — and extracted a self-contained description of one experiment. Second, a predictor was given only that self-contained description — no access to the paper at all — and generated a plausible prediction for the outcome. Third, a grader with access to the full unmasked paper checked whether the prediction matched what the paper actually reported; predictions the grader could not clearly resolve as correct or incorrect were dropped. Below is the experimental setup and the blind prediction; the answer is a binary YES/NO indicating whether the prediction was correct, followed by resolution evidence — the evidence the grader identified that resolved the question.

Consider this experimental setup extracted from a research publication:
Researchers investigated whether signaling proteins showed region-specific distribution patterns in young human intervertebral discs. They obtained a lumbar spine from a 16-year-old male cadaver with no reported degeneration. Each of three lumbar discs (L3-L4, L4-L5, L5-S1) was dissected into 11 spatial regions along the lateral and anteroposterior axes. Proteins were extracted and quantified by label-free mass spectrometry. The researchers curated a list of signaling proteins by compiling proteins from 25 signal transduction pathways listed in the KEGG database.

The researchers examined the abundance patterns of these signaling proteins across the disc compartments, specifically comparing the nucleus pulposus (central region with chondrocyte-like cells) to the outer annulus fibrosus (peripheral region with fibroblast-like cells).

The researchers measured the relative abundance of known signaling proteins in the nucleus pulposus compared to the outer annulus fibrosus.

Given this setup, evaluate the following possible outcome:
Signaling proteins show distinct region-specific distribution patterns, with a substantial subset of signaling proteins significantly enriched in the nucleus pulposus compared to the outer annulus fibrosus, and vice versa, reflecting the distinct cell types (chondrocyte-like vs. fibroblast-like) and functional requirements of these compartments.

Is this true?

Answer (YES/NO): YES